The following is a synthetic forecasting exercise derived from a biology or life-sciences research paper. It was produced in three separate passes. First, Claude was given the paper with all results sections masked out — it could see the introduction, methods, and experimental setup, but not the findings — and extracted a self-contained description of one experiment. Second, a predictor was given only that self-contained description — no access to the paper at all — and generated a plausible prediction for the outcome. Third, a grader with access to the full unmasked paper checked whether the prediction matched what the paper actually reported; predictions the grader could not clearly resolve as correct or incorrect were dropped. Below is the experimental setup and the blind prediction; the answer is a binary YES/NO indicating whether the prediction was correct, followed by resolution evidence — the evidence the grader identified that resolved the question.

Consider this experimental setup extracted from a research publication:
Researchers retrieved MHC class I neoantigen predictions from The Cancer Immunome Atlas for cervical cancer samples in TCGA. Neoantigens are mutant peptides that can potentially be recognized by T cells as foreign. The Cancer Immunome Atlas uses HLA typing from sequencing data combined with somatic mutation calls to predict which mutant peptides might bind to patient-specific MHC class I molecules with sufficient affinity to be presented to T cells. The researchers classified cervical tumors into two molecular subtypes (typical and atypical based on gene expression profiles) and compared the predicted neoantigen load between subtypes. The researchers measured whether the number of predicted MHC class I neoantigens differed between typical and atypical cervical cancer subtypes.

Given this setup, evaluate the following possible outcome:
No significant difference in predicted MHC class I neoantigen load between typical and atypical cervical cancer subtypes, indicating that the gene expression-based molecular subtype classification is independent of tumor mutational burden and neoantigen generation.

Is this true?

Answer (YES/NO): NO